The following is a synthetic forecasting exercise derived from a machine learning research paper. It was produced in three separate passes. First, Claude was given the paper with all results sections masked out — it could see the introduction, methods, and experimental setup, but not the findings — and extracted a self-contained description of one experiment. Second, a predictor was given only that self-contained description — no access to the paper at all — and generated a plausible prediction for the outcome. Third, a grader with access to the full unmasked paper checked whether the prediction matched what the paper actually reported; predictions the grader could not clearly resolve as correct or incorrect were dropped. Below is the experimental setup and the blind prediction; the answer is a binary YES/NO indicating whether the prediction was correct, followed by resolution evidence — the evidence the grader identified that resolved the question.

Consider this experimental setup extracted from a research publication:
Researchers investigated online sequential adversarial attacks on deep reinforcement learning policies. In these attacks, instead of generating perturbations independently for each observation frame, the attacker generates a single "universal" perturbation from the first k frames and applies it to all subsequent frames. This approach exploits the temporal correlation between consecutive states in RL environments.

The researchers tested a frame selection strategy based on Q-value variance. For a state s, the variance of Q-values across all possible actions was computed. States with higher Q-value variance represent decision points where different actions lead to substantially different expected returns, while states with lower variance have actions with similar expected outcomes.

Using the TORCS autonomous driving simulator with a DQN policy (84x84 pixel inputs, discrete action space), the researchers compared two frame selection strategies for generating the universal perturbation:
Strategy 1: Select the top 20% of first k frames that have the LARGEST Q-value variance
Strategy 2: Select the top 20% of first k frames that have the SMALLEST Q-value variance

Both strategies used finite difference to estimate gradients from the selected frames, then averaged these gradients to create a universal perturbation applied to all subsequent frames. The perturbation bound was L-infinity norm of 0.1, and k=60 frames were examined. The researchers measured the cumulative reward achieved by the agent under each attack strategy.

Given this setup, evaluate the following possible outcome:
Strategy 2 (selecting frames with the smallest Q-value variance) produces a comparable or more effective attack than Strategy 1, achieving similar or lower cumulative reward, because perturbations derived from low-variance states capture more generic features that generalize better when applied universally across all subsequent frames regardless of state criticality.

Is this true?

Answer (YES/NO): NO